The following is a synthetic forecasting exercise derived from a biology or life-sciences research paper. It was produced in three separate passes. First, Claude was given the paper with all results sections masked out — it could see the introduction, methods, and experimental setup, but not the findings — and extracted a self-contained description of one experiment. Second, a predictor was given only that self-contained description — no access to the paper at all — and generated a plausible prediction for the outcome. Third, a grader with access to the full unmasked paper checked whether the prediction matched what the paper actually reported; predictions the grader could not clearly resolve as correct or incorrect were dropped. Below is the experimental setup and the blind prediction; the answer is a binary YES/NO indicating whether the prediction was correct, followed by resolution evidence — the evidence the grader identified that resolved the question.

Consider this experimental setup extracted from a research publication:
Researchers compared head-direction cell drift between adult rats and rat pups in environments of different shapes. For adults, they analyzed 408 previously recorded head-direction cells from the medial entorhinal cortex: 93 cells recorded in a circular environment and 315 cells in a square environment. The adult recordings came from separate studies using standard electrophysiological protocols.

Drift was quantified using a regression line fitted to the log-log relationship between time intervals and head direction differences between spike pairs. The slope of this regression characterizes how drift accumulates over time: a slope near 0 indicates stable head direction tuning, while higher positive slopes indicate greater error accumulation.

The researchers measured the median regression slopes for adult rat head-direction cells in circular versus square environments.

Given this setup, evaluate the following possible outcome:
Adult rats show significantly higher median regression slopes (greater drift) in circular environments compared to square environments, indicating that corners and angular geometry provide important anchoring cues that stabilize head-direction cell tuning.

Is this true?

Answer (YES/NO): YES